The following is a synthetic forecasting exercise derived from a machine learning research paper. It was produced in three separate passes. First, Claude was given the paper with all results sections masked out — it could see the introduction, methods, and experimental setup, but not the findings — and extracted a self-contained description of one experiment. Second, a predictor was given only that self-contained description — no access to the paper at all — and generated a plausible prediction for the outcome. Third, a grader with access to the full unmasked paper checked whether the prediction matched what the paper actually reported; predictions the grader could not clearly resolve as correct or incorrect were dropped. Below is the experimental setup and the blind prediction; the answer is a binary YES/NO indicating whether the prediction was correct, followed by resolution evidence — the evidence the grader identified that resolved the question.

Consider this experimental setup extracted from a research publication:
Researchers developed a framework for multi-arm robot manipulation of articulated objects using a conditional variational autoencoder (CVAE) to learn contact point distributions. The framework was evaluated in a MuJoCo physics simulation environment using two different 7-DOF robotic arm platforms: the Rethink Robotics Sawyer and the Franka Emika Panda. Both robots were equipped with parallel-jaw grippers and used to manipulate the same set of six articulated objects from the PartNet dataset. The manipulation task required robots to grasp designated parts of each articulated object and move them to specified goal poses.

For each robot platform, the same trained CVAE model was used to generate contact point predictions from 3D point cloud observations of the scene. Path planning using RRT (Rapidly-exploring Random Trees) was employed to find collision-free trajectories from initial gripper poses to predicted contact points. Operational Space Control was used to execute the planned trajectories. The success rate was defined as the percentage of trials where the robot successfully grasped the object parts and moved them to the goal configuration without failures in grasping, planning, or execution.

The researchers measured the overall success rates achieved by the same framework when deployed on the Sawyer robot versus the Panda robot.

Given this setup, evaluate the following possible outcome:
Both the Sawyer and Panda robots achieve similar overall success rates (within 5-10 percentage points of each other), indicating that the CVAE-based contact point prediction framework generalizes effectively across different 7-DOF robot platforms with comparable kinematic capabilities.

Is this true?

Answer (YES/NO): NO